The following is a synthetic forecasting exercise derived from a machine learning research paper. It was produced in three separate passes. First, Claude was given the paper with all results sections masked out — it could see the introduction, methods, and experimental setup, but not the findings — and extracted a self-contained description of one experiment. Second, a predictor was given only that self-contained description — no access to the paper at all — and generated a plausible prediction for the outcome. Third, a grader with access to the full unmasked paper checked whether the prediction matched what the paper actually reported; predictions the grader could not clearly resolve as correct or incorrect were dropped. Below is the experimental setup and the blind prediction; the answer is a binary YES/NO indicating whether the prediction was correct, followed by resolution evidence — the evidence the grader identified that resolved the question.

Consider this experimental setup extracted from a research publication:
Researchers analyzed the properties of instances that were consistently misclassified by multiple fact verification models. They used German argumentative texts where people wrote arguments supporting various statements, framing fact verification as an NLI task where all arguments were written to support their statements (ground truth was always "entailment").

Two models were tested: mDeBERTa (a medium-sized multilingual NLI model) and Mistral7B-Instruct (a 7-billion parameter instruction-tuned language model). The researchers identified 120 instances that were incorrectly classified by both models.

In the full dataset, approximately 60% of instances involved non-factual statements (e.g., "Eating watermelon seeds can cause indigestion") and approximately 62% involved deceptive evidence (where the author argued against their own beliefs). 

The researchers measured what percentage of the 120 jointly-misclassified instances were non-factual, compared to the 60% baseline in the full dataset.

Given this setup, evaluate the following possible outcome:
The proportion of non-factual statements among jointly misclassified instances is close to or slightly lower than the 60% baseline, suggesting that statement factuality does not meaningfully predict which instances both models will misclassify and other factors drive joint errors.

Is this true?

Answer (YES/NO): NO